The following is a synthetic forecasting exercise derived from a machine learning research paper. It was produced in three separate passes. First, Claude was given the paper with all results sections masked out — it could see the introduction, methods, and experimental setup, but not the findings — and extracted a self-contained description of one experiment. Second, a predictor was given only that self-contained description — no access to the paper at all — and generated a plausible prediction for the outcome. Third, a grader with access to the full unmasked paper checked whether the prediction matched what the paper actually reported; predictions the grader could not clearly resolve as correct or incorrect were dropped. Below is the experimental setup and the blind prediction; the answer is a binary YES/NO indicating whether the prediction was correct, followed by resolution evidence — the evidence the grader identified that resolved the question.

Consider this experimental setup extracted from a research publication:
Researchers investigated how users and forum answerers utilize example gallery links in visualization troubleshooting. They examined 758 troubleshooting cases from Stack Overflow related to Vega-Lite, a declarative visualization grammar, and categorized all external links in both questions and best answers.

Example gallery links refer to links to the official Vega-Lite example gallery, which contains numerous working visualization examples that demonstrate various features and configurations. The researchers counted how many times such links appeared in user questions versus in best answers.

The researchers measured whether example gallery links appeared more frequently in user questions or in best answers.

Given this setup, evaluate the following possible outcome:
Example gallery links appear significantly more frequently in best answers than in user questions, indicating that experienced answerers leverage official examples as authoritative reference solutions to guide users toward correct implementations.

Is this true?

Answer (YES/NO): NO